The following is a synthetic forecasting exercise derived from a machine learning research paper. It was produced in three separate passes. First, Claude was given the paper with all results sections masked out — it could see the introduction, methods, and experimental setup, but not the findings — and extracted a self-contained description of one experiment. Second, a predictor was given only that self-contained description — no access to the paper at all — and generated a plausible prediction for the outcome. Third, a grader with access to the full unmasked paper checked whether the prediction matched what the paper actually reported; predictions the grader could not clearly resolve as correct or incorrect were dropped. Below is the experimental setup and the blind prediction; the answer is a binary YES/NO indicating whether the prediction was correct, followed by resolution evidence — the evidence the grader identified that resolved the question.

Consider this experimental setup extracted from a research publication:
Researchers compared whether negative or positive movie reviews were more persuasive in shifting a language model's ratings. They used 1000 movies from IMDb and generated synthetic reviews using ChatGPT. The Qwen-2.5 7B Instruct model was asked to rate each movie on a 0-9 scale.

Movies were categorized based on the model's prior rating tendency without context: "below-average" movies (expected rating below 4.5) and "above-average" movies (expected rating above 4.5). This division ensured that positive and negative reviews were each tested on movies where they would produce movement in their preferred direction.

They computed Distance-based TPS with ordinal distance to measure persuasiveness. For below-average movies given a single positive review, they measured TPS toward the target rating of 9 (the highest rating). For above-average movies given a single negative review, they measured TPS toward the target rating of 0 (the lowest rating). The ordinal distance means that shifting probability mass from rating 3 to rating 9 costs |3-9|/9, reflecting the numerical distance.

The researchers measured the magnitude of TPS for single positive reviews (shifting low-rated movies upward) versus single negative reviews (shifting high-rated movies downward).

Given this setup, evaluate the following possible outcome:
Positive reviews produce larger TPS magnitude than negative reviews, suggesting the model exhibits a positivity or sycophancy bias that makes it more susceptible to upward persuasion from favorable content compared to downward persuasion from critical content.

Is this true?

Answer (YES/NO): NO